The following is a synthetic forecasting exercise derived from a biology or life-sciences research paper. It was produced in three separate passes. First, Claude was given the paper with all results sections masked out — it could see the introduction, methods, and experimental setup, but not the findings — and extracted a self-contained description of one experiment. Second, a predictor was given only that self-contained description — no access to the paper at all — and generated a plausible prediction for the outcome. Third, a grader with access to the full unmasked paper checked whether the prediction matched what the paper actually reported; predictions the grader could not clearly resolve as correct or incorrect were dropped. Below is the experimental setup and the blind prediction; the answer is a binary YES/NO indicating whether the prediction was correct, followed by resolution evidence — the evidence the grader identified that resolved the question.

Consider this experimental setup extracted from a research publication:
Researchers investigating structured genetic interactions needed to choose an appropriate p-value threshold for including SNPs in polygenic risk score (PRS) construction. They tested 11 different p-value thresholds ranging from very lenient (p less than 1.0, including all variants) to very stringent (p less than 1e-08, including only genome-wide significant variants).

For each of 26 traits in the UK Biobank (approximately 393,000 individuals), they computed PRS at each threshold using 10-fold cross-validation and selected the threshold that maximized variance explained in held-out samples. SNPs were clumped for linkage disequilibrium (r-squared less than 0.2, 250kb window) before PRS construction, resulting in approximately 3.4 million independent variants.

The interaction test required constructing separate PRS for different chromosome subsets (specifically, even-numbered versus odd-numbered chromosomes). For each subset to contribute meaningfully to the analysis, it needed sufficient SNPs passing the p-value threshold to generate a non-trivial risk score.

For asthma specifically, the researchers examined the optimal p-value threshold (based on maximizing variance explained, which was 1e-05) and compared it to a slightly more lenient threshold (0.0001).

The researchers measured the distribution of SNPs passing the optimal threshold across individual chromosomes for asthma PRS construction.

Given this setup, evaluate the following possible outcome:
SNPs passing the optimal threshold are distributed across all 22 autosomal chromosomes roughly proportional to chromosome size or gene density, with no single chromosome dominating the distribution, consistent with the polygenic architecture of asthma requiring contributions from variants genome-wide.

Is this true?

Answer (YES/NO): NO